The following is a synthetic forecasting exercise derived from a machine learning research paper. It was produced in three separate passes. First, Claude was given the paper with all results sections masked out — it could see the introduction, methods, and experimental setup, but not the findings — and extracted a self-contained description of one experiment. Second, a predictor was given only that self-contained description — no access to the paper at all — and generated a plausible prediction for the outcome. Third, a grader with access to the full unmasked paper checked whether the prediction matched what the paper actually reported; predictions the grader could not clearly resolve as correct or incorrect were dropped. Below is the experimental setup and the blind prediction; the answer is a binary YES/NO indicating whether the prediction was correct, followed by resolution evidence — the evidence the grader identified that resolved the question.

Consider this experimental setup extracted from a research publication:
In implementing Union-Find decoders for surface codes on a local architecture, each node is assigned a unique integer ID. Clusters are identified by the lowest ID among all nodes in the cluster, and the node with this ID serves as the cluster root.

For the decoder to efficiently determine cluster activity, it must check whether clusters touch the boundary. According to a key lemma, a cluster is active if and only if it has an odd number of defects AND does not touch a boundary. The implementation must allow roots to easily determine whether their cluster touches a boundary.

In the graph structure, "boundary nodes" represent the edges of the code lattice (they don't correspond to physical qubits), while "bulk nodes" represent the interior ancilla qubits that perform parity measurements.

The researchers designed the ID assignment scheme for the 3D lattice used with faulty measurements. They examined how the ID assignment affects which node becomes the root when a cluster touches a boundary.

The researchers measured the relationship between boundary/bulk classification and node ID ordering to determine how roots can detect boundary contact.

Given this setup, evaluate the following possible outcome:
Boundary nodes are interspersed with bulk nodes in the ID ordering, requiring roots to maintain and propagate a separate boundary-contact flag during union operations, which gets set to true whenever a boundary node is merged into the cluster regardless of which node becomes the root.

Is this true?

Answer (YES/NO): NO